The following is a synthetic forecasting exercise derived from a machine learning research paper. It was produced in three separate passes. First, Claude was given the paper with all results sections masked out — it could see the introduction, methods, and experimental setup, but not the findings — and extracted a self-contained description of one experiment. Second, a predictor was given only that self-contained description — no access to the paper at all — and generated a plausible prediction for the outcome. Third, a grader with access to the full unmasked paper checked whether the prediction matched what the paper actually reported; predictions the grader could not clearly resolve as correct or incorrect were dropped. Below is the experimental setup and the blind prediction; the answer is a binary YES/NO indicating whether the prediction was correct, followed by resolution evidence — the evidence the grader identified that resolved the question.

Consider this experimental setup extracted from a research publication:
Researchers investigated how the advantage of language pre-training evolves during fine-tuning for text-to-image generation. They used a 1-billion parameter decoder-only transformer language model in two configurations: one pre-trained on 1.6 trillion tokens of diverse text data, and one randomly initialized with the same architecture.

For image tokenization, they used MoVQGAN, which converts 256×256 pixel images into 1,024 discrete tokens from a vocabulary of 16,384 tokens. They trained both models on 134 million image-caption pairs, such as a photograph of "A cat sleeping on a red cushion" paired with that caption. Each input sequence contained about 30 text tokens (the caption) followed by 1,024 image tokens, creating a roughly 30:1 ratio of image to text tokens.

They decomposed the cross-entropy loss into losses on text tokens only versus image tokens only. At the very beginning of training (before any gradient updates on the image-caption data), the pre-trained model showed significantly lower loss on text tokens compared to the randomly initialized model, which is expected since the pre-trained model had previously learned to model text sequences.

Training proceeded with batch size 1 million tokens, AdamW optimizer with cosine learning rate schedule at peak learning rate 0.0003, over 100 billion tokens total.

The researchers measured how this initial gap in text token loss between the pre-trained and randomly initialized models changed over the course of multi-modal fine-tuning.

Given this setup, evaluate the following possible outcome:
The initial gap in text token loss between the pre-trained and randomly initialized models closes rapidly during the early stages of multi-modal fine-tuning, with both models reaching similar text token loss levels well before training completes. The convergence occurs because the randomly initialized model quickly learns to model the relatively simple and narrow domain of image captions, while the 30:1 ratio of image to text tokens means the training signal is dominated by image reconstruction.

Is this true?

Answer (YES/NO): YES